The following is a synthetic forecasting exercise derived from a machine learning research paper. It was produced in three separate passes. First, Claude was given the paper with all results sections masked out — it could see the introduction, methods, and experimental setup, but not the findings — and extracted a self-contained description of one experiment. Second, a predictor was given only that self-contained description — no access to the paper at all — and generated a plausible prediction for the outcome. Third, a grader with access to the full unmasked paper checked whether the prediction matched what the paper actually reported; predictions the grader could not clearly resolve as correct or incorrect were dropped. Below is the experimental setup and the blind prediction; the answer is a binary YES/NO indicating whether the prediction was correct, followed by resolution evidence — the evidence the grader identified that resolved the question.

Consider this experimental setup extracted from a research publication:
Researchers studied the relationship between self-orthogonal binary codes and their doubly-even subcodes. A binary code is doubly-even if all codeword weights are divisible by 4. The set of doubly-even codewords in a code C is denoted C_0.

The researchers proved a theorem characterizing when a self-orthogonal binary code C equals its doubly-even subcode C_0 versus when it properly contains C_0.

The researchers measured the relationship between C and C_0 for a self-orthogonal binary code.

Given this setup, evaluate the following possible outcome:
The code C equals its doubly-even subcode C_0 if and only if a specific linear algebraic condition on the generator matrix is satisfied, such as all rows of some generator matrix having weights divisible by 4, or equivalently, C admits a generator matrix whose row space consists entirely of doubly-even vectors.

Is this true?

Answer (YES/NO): NO